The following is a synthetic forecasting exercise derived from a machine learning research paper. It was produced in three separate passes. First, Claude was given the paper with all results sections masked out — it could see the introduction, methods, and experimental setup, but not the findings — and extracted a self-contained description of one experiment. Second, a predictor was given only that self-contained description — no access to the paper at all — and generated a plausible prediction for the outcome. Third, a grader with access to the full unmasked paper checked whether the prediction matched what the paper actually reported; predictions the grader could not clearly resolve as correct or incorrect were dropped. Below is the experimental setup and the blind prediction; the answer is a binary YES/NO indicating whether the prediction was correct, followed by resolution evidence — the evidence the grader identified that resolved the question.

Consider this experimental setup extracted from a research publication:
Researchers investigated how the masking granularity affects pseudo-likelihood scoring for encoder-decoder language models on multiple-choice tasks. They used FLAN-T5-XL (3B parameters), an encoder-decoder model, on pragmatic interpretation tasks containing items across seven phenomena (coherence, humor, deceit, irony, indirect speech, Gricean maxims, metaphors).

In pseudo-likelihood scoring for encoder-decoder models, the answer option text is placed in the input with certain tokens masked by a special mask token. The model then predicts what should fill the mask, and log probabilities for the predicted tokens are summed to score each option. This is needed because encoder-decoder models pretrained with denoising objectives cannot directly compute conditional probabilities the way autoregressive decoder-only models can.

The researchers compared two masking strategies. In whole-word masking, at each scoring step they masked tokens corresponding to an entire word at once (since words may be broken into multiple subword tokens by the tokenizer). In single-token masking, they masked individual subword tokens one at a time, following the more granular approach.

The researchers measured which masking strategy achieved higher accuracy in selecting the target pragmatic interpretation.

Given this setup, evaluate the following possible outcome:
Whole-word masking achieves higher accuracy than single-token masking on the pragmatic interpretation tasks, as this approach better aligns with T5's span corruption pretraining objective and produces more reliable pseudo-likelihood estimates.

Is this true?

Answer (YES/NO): YES